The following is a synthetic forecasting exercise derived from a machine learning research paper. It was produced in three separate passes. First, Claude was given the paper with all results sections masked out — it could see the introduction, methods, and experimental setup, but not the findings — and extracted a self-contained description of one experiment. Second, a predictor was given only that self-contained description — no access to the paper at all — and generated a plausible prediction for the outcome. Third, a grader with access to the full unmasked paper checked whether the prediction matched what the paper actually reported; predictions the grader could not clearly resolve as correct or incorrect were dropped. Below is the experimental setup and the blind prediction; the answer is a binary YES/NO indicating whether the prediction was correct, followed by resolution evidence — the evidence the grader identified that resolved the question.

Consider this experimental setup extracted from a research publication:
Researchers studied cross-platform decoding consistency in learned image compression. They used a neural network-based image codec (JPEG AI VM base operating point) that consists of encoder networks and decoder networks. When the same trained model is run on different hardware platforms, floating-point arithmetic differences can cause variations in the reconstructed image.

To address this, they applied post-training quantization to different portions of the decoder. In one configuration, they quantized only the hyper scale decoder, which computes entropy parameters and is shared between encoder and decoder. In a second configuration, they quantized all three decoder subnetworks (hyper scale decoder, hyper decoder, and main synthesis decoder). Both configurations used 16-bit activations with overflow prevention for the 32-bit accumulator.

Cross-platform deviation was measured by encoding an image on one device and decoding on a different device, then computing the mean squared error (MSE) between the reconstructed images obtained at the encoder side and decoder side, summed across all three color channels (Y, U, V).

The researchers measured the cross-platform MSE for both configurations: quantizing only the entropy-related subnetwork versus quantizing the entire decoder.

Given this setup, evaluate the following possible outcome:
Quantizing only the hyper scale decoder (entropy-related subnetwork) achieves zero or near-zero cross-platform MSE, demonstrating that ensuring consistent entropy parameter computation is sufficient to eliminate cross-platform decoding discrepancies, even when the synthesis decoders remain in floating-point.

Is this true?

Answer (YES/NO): NO